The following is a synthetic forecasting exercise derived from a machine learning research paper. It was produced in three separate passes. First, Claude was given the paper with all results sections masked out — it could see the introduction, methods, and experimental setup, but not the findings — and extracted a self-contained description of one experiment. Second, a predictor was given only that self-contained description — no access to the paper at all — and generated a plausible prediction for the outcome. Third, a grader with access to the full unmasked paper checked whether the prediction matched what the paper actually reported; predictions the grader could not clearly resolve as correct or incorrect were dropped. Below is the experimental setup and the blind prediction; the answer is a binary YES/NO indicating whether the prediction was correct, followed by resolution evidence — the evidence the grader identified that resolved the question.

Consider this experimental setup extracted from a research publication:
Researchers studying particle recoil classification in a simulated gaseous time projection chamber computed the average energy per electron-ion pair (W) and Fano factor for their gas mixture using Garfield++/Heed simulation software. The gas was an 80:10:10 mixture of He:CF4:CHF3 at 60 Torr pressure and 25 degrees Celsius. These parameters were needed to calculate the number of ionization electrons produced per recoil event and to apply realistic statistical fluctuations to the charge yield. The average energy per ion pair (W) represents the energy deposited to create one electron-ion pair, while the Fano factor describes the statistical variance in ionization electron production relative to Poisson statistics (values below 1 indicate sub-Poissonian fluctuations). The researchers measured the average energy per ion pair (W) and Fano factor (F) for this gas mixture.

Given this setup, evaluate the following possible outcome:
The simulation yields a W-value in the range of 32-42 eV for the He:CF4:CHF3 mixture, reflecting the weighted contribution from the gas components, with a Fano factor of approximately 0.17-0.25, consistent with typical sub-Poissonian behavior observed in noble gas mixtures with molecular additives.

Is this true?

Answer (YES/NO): YES